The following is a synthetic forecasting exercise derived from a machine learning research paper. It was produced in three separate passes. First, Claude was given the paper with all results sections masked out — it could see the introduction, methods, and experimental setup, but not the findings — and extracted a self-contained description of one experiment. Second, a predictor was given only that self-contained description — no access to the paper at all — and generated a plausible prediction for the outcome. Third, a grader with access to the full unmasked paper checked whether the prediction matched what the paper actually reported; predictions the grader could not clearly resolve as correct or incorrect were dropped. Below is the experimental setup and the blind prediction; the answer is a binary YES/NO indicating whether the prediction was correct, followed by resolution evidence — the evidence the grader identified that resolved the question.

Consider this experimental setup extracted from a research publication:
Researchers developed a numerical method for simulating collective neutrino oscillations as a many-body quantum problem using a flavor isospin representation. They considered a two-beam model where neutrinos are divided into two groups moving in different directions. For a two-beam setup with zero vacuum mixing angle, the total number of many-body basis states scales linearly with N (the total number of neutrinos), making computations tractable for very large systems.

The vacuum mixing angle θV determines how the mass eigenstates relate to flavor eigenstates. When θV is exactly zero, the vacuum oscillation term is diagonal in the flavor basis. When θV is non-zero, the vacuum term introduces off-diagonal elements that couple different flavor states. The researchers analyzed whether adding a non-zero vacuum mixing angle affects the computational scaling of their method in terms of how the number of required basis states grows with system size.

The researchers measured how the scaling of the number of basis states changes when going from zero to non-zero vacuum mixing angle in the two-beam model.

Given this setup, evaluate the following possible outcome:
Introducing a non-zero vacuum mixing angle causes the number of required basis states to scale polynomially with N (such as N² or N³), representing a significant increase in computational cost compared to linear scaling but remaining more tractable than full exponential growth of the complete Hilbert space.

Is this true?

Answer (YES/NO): YES